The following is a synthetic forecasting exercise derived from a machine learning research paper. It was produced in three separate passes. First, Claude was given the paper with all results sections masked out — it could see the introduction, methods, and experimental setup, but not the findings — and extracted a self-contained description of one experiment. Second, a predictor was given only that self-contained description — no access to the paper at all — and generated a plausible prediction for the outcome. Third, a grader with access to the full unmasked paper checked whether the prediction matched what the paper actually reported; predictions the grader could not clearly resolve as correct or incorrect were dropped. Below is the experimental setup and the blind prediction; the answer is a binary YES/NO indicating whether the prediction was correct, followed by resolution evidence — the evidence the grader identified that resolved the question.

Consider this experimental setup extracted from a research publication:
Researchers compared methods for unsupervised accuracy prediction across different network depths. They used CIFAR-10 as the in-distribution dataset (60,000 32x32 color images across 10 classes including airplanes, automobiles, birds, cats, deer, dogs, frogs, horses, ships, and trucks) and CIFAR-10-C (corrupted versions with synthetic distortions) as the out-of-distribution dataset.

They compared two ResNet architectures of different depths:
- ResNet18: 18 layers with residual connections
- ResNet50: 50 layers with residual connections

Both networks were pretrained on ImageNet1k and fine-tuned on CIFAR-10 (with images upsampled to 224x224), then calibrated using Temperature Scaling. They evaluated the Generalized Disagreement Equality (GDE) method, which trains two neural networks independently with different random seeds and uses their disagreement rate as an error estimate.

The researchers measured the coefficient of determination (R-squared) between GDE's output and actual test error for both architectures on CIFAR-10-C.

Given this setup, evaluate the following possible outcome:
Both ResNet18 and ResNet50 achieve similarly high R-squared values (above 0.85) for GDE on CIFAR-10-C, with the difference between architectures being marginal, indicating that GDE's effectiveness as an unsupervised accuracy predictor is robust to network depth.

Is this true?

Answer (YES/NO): NO